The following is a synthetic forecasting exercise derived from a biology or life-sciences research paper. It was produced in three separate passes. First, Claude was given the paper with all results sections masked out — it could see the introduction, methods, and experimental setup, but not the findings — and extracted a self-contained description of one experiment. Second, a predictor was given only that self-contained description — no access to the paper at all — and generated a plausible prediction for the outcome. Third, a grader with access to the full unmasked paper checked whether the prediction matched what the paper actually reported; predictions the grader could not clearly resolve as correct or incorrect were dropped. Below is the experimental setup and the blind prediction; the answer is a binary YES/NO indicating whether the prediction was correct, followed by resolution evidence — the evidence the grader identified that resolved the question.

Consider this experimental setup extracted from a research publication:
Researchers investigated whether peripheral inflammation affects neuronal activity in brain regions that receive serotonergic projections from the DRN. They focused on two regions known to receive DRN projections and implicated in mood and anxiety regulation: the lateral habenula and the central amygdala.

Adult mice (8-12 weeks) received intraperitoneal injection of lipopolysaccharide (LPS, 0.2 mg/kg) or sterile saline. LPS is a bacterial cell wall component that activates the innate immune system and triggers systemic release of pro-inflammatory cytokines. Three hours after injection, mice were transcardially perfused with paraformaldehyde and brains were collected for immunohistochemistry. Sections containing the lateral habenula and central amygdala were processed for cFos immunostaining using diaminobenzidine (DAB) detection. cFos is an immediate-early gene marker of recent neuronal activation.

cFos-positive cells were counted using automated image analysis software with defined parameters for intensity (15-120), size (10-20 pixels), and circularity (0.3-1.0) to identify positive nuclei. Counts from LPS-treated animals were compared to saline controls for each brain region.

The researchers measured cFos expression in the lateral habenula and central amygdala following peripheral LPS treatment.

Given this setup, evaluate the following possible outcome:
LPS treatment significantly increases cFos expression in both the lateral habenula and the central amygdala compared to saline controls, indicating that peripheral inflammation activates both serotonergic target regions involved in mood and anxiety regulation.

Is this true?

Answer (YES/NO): NO